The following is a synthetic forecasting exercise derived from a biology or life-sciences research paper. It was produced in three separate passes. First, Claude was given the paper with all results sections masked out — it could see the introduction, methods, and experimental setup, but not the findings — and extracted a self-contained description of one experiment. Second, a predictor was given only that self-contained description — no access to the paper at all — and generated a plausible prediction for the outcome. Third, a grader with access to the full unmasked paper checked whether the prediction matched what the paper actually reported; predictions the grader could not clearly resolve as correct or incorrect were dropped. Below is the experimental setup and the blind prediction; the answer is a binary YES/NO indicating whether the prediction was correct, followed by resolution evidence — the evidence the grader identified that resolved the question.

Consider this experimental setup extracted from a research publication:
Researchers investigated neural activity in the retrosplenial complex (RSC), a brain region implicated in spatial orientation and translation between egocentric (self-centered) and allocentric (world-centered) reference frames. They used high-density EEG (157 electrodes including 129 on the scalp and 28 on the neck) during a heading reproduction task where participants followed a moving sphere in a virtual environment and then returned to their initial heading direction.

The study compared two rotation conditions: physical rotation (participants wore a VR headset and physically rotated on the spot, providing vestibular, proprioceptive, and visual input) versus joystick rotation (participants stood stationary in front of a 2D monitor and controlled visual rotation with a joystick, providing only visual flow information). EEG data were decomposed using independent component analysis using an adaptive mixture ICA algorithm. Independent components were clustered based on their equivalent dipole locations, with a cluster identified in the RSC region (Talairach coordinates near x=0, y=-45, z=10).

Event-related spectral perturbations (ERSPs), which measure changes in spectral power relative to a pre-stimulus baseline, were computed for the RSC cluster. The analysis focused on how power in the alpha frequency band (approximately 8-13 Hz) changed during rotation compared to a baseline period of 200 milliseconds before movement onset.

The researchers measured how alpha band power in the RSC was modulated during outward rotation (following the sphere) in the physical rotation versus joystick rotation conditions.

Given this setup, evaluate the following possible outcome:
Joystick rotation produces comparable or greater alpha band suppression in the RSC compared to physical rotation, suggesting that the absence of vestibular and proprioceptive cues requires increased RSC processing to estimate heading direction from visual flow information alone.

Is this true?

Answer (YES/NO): YES